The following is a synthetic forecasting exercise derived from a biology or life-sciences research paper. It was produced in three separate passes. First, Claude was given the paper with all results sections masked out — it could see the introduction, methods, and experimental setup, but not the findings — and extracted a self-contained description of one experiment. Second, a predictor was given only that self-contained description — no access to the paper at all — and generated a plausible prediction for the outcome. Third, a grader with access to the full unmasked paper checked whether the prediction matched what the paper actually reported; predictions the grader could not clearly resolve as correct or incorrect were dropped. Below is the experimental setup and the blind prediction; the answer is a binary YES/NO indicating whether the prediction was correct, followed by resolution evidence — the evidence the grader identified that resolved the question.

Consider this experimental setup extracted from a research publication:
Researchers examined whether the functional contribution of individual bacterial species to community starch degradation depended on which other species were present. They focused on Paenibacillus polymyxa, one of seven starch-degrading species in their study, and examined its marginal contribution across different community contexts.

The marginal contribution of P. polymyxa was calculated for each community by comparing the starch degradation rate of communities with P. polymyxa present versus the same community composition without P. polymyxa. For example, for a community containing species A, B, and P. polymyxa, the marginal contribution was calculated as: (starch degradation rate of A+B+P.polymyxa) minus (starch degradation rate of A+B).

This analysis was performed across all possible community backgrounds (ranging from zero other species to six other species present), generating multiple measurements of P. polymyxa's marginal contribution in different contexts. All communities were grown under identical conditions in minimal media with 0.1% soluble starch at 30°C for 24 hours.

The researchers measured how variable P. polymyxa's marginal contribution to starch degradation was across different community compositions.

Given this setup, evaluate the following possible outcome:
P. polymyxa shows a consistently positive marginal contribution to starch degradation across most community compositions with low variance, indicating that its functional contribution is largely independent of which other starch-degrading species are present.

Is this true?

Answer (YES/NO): NO